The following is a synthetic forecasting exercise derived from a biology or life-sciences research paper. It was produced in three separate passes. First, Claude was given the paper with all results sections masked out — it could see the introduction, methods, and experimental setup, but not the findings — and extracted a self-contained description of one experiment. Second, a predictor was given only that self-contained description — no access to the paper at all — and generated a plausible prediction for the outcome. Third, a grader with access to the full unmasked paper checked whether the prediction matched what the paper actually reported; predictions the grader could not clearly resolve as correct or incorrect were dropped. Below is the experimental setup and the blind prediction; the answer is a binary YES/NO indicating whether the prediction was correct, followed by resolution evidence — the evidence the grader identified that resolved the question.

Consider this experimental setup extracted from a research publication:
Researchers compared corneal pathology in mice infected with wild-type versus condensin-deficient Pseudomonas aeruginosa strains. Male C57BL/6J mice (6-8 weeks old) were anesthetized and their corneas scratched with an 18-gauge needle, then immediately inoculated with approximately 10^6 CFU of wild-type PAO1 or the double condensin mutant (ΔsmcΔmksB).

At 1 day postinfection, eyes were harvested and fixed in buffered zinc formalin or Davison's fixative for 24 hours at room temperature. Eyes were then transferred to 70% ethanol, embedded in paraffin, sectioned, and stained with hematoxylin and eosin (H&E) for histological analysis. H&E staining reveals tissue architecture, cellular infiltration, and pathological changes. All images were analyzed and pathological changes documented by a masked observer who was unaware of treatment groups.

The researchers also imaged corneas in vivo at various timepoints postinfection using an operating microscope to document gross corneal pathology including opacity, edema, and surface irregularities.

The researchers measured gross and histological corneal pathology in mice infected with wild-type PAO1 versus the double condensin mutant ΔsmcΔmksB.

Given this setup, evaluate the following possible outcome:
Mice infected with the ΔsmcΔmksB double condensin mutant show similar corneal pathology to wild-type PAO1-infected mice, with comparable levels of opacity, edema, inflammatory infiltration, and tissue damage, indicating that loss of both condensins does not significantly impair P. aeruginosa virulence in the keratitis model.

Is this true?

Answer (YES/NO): NO